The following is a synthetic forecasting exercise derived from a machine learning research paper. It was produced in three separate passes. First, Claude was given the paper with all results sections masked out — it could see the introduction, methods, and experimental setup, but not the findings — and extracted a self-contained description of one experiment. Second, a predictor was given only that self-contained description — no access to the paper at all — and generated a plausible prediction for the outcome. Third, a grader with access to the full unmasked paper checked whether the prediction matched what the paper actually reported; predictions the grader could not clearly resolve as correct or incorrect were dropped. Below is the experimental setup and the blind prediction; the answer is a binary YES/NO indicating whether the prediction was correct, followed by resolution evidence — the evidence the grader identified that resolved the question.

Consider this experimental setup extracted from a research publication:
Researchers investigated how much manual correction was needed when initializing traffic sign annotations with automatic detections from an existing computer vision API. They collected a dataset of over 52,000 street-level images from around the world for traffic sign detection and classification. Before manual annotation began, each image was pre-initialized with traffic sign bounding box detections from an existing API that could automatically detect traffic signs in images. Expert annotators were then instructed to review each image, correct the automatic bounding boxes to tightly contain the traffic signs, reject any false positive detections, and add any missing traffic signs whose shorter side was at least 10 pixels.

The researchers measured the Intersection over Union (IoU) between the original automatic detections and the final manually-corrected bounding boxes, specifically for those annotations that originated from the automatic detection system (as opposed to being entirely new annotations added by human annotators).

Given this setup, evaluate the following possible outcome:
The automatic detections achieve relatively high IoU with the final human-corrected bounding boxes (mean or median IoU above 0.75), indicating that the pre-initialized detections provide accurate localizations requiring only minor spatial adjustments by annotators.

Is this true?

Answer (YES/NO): YES